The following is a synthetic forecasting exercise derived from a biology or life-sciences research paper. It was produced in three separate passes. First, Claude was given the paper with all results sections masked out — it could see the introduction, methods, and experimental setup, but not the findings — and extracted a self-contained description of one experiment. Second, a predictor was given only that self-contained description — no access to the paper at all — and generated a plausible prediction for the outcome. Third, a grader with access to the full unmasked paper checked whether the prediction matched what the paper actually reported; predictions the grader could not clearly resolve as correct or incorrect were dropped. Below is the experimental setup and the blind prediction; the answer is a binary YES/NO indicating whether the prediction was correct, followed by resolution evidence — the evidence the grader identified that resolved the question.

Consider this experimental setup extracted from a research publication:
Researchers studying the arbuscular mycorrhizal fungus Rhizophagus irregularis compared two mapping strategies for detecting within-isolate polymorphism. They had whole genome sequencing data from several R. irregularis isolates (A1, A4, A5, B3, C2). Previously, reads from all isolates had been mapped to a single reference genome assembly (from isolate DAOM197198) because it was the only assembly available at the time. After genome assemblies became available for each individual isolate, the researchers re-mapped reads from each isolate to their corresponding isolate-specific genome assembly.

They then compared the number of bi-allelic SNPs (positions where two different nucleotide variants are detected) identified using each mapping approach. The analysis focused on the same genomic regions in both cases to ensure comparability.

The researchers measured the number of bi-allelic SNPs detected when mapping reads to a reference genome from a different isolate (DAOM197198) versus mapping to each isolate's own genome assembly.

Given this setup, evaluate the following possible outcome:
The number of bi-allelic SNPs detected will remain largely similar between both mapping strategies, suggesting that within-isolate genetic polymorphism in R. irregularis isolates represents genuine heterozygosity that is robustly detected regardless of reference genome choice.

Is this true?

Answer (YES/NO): NO